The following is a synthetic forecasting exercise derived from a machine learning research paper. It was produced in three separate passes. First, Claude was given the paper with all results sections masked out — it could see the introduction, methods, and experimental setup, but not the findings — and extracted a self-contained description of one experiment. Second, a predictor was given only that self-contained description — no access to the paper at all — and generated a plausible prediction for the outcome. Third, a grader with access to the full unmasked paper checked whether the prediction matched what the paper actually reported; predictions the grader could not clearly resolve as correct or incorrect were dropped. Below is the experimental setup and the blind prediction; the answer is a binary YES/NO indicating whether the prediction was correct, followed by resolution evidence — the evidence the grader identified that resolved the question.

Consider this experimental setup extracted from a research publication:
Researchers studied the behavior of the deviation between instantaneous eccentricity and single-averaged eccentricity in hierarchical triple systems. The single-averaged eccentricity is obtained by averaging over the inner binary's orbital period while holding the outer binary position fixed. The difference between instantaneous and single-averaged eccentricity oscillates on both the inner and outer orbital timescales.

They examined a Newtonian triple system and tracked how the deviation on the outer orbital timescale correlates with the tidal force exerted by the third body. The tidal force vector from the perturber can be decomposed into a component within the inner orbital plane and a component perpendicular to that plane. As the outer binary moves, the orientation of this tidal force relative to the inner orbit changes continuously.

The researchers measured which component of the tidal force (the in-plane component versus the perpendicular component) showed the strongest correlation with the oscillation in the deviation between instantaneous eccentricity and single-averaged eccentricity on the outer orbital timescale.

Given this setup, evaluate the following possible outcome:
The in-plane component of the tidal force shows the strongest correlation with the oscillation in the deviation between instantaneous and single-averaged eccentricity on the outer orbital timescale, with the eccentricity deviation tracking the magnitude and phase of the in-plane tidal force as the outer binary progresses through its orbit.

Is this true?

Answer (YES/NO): YES